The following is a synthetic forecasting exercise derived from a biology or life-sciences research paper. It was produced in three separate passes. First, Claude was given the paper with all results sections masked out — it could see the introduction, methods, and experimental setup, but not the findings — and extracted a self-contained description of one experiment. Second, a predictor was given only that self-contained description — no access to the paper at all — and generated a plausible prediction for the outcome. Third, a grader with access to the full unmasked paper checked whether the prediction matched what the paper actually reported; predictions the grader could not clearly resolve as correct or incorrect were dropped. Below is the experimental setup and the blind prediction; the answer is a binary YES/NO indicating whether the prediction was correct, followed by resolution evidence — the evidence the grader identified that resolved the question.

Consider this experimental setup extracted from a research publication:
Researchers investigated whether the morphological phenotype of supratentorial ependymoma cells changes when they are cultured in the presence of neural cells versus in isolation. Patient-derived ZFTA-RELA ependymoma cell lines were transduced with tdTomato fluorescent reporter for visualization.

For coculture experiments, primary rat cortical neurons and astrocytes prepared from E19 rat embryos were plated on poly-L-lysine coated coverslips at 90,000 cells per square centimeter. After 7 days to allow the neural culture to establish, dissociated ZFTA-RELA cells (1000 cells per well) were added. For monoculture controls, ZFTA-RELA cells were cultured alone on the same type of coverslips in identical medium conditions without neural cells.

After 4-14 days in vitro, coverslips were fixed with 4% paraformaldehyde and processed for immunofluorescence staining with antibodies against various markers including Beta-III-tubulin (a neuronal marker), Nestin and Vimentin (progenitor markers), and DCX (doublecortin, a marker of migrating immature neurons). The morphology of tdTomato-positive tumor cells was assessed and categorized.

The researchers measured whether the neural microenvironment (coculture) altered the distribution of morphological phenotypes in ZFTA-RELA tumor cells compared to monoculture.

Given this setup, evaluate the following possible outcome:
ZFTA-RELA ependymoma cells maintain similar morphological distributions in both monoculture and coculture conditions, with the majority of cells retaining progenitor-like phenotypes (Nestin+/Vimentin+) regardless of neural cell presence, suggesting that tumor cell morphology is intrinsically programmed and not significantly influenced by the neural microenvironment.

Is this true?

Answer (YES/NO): NO